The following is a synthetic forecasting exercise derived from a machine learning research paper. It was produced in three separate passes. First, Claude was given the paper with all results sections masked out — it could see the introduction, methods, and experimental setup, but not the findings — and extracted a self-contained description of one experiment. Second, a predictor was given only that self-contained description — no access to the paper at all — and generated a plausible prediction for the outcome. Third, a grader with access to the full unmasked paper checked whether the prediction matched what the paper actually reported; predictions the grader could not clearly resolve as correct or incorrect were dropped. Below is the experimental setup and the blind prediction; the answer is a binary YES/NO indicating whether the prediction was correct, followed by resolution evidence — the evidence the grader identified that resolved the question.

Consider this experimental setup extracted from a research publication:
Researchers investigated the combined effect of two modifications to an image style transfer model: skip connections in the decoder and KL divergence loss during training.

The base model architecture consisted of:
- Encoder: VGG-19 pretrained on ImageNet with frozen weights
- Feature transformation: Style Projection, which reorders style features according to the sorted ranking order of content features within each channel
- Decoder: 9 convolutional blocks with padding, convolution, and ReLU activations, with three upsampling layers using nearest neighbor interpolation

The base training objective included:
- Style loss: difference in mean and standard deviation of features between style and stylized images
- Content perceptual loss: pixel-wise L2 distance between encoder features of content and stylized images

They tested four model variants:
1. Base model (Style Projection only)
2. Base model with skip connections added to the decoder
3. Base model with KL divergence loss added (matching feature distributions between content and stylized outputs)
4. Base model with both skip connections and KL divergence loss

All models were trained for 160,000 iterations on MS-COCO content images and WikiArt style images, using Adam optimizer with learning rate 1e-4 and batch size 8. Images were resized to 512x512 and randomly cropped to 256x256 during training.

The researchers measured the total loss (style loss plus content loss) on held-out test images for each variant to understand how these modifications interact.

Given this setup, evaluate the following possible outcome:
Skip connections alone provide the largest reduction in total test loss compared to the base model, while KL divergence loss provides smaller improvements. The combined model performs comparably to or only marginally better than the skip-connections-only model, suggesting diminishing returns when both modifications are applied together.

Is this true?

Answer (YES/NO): NO